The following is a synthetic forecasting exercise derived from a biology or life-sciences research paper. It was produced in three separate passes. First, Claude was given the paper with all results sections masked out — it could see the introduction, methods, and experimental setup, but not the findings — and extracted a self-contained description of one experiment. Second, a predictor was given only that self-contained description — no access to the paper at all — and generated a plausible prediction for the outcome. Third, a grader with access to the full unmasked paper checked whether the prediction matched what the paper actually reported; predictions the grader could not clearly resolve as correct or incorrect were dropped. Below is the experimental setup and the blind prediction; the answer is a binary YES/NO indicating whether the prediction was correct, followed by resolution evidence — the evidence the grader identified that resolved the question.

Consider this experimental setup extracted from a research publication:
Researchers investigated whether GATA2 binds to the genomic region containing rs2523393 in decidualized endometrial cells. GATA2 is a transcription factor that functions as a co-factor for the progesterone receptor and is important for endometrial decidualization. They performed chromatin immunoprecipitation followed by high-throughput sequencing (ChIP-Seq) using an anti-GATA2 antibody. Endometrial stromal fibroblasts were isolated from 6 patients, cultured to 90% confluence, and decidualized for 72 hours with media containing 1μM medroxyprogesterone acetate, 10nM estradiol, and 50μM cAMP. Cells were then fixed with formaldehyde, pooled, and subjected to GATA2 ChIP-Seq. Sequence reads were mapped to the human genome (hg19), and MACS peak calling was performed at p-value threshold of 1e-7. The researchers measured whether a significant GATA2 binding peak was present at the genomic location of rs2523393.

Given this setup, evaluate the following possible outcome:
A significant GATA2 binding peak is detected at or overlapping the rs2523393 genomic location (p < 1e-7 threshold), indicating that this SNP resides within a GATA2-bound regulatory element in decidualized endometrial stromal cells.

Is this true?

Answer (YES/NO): YES